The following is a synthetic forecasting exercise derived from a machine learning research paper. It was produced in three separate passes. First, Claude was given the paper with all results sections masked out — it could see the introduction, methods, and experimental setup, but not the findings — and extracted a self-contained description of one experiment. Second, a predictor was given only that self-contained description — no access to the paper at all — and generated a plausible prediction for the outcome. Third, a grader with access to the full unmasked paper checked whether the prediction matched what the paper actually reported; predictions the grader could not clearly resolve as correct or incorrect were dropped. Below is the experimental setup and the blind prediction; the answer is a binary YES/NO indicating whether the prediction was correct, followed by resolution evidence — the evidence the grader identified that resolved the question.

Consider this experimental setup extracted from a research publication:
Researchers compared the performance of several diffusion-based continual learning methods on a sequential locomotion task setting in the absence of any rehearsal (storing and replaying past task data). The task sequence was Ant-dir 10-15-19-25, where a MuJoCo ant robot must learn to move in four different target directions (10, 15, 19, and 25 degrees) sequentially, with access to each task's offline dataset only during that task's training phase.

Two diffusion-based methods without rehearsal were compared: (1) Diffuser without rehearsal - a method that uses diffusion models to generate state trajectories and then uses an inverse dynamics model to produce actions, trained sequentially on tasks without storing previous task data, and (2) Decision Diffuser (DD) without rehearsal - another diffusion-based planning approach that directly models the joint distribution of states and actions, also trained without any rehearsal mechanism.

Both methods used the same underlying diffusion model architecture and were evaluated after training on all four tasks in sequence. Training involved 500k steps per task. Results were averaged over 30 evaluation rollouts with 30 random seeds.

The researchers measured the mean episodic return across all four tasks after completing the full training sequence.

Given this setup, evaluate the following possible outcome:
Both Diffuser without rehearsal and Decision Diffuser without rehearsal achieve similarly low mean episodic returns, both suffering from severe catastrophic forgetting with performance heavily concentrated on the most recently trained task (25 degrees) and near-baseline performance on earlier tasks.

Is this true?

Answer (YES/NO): NO